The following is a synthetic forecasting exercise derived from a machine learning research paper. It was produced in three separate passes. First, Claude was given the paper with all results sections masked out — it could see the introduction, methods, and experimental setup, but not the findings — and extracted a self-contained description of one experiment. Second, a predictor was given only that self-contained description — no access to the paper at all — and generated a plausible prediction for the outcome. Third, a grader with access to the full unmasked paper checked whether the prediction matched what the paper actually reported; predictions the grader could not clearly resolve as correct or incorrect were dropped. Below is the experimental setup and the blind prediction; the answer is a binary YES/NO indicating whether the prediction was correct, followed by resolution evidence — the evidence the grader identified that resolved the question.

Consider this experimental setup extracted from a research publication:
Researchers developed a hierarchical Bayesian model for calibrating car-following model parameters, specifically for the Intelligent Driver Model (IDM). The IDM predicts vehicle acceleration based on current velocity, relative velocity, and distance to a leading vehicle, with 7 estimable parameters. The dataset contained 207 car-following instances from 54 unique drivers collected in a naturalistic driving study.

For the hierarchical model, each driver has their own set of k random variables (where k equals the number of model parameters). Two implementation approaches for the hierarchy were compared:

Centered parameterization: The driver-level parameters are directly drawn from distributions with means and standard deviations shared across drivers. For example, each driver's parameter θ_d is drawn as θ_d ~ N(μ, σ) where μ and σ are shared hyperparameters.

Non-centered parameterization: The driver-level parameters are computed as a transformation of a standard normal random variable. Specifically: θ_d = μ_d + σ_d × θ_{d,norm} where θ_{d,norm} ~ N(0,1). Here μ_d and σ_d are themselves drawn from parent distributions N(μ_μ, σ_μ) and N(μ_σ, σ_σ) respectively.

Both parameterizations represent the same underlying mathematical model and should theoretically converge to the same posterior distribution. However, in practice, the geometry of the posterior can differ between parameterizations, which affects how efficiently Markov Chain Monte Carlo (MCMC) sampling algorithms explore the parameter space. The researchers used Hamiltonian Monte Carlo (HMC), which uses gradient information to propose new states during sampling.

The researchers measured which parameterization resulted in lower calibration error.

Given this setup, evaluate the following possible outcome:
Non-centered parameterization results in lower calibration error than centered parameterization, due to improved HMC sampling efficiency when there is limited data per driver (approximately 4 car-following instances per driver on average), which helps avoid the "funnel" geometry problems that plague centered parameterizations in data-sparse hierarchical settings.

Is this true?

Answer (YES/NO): YES